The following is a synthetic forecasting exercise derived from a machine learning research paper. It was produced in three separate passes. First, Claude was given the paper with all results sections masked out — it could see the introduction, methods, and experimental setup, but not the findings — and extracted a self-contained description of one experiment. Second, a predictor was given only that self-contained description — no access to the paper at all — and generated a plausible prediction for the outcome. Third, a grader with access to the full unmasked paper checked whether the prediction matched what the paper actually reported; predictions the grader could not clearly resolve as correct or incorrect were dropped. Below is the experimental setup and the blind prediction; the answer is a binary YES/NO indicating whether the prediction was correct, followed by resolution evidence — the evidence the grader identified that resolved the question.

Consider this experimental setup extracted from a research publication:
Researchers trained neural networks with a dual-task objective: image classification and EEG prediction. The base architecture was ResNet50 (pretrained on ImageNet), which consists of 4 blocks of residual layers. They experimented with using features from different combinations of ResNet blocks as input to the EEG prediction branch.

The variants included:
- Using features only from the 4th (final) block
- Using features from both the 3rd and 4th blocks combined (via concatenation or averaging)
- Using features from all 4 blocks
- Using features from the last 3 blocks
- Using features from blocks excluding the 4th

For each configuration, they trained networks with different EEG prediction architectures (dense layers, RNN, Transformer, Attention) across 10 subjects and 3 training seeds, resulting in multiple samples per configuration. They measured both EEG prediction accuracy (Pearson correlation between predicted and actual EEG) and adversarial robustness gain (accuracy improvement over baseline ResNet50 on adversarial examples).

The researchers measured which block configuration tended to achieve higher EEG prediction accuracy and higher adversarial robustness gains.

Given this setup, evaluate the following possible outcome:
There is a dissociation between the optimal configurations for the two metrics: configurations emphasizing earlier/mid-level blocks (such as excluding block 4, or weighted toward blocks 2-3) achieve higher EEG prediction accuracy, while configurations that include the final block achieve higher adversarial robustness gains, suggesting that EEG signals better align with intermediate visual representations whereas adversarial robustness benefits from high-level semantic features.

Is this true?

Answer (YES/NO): NO